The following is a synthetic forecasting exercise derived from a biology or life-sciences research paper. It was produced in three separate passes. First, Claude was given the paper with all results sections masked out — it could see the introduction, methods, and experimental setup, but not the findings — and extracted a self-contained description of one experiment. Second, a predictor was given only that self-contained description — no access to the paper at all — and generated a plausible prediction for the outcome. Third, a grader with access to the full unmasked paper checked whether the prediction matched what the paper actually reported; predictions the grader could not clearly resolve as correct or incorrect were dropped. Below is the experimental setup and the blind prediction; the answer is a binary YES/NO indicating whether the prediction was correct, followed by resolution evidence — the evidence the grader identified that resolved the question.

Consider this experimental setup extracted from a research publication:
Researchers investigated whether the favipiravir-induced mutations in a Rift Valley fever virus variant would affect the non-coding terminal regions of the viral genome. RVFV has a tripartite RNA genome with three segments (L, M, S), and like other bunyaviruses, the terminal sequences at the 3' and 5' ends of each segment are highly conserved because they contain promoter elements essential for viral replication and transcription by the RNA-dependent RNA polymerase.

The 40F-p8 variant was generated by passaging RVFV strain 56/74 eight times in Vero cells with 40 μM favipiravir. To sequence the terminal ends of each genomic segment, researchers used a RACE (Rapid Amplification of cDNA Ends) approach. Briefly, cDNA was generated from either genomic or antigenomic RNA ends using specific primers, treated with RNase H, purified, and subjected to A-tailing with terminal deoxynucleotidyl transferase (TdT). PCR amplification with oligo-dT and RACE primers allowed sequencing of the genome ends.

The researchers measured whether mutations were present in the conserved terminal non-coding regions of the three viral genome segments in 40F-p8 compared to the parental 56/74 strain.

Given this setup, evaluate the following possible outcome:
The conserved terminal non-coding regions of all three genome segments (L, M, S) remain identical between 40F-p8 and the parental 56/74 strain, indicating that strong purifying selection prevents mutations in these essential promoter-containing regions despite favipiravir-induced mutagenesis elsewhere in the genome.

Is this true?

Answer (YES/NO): NO